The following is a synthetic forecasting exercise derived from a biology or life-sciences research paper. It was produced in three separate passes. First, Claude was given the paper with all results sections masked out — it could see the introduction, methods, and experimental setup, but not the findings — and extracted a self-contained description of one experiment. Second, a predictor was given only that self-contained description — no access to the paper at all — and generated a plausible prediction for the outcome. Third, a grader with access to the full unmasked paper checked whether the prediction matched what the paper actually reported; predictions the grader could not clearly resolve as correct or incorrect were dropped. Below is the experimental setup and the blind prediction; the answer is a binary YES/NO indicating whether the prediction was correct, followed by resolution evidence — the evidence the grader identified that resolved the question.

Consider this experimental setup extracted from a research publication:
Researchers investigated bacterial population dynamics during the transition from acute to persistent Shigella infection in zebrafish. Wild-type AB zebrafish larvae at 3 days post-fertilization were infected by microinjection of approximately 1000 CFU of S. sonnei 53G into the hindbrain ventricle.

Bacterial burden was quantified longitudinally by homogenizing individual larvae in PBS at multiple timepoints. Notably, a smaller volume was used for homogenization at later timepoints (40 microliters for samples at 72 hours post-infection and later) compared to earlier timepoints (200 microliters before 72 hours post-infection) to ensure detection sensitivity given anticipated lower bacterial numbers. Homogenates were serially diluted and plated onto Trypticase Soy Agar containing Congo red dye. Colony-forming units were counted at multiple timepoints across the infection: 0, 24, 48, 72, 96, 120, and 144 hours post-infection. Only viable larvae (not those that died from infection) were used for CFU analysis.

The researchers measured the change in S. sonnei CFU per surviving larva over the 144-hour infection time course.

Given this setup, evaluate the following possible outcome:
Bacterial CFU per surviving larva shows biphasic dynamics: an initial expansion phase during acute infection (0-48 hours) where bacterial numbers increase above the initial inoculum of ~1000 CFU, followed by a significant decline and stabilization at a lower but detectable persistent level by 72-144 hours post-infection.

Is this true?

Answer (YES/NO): NO